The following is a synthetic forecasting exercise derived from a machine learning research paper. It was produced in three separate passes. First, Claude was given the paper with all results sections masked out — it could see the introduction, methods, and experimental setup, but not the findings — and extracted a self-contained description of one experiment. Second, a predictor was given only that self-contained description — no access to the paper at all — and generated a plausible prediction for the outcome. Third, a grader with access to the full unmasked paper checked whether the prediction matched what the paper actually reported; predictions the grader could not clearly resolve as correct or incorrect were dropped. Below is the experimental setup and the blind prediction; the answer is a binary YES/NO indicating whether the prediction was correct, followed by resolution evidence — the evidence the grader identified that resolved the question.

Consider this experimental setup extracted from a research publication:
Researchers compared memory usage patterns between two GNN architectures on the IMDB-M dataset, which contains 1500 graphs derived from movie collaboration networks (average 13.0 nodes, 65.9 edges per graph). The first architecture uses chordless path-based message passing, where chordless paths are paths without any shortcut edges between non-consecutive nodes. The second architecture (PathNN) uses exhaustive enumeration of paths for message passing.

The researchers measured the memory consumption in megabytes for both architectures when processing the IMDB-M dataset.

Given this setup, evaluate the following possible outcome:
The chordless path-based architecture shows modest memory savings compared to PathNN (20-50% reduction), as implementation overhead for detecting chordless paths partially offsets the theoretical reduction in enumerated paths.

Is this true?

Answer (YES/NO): NO